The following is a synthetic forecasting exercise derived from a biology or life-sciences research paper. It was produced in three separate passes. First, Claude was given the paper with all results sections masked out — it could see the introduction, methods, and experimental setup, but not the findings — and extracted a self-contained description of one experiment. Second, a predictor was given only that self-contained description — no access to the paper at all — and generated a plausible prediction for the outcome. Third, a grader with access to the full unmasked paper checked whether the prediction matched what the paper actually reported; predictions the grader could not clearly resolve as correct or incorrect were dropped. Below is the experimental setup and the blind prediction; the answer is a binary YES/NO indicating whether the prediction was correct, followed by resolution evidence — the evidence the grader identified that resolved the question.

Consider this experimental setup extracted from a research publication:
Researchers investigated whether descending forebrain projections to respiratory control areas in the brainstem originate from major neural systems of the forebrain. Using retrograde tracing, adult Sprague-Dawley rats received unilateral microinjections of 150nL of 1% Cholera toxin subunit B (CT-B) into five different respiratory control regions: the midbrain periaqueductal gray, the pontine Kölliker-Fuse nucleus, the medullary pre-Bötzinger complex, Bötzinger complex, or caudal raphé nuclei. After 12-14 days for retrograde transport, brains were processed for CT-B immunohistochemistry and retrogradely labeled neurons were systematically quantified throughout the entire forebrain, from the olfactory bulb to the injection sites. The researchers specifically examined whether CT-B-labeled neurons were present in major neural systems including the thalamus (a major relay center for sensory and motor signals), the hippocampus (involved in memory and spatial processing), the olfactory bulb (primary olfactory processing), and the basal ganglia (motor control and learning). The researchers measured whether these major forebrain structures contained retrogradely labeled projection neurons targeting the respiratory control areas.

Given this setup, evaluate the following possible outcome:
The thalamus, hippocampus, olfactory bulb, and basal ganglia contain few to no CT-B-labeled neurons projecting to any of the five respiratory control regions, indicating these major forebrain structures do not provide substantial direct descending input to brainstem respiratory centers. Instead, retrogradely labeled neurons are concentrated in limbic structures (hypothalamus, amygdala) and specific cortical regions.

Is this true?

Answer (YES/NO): YES